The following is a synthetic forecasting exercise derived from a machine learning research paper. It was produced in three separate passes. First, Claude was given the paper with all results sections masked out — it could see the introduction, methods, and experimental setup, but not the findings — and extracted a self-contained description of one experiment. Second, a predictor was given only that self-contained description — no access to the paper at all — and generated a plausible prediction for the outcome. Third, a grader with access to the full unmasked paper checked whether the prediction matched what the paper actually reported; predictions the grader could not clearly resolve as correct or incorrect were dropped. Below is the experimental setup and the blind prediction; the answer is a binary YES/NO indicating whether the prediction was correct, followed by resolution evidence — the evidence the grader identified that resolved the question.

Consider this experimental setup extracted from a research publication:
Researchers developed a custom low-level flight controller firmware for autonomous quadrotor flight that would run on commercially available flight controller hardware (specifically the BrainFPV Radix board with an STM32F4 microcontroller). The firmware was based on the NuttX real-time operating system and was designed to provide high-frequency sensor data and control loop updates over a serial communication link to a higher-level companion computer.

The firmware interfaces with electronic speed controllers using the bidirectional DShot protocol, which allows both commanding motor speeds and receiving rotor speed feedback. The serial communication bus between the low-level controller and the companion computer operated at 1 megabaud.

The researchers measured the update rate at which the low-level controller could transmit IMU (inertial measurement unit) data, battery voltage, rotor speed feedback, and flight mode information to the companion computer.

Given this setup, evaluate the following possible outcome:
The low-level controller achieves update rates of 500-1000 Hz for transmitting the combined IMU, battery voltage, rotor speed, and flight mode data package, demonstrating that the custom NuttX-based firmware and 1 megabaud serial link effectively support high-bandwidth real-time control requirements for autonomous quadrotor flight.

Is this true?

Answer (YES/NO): YES